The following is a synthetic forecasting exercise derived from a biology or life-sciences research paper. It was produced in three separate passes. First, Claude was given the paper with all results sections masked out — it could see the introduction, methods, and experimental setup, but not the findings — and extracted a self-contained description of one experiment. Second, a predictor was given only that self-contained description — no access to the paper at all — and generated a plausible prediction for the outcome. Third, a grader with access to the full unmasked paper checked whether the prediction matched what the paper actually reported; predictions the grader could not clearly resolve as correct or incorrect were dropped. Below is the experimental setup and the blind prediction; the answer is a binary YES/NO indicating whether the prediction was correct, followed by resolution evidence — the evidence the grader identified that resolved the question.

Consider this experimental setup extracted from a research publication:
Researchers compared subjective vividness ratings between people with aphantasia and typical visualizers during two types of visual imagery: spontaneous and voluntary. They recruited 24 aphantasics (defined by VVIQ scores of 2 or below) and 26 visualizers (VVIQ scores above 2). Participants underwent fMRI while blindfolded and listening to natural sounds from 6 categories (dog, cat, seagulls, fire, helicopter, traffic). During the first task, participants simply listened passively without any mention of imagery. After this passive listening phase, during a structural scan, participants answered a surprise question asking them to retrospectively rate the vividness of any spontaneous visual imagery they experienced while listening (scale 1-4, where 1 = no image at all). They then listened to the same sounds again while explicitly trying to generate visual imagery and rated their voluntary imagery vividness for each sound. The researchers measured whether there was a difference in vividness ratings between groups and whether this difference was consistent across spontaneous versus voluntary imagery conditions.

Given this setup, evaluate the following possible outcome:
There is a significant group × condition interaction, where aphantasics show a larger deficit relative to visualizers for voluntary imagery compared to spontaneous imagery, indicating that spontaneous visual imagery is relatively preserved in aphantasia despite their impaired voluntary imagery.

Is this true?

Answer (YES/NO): NO